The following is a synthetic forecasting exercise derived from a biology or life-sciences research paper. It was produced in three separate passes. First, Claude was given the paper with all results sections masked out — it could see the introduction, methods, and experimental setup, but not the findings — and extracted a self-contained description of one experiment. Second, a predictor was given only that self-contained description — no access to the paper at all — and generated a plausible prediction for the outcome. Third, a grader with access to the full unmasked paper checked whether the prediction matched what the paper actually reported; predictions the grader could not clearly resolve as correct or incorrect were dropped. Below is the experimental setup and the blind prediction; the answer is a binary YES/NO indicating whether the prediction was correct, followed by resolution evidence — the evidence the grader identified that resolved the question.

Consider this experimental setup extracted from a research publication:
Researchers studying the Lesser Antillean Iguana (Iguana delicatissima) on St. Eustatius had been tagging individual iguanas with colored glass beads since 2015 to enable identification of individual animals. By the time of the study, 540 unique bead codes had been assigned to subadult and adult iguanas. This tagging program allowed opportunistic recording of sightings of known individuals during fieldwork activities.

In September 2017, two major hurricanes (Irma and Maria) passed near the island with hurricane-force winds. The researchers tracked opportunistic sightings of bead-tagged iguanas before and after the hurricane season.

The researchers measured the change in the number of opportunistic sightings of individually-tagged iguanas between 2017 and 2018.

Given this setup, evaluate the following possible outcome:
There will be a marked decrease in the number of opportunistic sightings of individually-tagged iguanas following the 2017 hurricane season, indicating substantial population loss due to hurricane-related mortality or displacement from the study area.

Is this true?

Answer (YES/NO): YES